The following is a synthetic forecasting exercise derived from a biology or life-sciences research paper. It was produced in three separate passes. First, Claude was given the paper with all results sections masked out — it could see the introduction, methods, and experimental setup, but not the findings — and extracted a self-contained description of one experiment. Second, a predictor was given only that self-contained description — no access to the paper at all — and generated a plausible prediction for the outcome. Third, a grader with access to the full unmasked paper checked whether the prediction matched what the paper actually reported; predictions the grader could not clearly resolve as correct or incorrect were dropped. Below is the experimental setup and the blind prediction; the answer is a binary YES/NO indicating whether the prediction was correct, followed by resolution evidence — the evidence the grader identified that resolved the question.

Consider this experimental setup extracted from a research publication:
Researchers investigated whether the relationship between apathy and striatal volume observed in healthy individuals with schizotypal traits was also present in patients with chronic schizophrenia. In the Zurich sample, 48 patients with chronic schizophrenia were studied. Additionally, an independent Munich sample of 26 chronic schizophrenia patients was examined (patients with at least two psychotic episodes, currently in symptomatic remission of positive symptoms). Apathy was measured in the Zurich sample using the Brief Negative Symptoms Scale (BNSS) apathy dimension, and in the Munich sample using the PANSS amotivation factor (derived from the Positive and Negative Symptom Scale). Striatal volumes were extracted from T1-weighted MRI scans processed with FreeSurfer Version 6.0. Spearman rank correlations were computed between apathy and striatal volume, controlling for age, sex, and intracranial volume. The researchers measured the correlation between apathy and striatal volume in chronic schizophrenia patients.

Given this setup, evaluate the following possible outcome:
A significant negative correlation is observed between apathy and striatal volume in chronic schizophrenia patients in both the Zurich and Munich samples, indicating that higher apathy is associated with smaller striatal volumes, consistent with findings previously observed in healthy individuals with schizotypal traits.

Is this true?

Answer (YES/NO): NO